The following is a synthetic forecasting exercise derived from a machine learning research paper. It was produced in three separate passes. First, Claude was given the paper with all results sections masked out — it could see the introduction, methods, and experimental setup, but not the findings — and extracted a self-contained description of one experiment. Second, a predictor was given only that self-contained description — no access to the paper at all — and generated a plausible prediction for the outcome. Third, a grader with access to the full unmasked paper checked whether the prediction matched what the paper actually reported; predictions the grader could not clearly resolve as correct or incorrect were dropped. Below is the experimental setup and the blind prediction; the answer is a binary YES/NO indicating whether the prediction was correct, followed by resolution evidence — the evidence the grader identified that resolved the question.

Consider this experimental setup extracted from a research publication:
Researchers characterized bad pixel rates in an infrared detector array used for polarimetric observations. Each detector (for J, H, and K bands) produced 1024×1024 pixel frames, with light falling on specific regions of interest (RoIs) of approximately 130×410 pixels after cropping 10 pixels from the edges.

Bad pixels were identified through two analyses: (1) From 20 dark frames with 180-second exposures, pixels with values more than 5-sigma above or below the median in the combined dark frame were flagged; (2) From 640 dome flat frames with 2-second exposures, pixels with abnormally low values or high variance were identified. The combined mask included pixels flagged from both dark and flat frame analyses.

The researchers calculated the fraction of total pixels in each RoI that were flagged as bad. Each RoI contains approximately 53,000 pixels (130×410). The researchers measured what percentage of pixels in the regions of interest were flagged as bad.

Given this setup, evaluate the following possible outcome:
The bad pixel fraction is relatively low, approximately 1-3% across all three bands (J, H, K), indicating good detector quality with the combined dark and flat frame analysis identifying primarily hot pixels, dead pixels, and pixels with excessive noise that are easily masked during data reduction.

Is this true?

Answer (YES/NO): YES